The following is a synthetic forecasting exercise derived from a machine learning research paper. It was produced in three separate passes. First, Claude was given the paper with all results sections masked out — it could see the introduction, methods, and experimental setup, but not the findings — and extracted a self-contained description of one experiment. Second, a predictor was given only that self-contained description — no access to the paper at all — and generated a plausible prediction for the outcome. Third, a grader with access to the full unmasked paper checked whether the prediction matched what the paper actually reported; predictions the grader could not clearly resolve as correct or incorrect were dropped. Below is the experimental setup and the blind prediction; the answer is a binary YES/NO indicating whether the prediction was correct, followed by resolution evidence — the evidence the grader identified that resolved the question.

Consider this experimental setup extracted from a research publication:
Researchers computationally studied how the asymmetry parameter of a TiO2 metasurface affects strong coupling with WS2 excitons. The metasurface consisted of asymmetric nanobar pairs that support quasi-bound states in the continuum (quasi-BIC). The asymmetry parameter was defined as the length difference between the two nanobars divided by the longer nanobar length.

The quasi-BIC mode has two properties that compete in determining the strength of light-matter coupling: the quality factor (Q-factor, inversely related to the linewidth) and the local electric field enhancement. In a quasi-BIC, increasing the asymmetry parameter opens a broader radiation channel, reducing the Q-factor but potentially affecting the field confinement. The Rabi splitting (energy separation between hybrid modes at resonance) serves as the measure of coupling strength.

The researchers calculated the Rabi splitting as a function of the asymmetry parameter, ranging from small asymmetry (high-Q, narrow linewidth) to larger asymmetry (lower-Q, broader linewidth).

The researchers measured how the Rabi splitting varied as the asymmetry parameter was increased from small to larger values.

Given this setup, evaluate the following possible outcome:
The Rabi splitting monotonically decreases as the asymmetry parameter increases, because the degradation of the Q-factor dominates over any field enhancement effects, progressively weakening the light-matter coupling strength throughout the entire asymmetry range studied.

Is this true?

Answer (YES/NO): NO